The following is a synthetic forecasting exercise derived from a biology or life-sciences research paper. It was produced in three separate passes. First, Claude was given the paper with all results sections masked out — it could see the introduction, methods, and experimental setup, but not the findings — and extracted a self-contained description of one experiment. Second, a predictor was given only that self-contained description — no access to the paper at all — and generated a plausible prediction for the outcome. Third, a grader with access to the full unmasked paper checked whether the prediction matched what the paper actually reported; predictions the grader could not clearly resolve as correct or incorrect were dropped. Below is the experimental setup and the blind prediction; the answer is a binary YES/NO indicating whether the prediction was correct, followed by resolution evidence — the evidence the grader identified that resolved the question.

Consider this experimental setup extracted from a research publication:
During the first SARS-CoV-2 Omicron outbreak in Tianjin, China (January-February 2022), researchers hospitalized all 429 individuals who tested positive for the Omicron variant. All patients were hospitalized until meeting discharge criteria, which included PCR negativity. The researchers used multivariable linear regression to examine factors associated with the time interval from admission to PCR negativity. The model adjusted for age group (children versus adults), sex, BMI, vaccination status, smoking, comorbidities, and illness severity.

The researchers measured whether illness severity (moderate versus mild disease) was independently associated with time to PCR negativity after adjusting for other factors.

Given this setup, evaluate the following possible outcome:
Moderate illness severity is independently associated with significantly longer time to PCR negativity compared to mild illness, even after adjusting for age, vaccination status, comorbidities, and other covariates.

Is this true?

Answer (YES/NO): NO